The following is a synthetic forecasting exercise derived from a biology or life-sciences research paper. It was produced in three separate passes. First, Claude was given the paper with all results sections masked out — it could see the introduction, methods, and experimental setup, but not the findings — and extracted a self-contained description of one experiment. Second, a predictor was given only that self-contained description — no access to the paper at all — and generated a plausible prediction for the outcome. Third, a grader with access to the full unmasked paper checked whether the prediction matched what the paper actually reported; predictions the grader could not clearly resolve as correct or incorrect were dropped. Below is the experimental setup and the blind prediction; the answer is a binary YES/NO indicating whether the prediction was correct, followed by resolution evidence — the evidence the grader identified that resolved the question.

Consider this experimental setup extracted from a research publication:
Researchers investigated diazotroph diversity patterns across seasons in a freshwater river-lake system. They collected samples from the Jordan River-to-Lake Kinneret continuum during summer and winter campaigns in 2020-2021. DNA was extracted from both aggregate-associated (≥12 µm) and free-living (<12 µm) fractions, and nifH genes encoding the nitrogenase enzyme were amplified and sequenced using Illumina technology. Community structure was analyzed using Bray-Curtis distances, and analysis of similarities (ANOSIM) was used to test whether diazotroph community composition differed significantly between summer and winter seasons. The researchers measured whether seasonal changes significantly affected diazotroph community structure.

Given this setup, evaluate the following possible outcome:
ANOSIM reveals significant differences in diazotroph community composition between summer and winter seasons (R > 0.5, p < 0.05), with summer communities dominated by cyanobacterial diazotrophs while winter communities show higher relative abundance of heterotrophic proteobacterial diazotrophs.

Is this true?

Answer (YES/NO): NO